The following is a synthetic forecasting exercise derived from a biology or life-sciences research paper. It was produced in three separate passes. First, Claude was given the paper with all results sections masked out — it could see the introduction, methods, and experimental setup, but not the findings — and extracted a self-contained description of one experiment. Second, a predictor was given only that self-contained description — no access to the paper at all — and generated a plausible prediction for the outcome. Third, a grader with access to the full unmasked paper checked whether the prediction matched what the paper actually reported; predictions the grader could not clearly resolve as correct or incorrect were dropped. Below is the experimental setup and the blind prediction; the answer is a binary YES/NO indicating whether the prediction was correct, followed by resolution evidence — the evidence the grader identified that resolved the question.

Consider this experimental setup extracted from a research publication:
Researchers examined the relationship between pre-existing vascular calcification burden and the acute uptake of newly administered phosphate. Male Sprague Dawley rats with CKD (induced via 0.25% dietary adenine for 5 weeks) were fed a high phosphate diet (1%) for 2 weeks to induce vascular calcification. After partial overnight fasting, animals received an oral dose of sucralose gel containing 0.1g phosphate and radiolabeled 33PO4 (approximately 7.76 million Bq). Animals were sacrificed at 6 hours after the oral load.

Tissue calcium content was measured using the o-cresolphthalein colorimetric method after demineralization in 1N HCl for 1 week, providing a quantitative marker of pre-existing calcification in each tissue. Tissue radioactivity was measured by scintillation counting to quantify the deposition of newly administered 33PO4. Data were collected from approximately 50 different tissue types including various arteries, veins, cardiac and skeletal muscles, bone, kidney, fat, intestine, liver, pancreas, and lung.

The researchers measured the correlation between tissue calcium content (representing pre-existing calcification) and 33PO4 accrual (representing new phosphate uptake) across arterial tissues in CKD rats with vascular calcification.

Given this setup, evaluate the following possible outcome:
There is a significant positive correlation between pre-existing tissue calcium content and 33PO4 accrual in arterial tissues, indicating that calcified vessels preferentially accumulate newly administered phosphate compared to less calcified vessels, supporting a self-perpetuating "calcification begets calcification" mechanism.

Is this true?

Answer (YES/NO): YES